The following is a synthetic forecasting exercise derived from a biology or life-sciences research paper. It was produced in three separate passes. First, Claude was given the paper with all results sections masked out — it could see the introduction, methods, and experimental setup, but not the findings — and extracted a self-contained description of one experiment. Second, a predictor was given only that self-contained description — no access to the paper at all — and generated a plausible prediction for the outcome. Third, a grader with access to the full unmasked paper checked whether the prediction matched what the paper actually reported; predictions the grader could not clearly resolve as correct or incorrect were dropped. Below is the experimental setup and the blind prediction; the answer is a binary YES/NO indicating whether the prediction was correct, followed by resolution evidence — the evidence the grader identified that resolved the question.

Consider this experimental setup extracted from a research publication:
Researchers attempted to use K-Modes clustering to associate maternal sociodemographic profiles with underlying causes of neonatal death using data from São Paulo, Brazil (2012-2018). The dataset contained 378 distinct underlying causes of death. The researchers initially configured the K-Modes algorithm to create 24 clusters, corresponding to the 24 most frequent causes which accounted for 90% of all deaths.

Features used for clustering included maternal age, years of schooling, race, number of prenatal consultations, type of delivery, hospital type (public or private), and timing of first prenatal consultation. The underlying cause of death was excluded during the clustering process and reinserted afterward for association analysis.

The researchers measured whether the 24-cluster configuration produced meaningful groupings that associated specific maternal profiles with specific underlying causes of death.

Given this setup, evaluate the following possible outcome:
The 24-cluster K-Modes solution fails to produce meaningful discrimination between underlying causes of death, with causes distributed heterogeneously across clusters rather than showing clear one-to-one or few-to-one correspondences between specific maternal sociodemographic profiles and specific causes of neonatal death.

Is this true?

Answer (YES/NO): YES